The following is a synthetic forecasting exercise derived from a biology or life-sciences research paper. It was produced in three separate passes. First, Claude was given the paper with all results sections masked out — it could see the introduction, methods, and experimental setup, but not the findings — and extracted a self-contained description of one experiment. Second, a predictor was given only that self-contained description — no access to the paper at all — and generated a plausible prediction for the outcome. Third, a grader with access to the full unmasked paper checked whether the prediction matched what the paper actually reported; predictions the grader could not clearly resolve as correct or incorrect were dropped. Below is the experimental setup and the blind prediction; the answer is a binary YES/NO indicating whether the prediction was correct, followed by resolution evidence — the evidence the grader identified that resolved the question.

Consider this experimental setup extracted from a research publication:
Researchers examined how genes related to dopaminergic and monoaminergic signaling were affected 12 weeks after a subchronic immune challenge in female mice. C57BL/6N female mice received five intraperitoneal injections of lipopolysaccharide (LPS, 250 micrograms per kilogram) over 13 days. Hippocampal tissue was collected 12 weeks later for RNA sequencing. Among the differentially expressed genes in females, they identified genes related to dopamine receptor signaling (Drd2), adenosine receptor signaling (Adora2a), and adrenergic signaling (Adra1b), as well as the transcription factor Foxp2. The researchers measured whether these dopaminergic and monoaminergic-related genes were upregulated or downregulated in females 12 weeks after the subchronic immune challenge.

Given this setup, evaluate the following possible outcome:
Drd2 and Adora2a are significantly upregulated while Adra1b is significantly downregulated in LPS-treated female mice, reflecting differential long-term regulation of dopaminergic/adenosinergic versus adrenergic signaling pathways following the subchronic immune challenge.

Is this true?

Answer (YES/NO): NO